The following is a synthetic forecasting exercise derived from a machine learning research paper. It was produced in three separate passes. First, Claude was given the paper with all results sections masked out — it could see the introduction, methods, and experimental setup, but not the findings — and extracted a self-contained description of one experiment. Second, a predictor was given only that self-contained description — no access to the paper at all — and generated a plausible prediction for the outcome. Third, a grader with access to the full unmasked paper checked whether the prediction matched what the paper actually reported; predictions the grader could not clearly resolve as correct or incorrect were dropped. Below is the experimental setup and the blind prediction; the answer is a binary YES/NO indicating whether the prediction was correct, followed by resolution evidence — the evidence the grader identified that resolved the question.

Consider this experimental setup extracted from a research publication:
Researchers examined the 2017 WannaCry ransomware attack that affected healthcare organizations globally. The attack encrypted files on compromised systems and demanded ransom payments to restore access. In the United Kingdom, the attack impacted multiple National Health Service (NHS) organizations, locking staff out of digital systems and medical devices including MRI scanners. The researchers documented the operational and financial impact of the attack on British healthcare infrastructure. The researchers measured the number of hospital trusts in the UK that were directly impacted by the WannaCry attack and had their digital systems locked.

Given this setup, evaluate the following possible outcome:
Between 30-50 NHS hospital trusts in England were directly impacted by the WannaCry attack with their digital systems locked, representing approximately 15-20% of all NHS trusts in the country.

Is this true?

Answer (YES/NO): NO